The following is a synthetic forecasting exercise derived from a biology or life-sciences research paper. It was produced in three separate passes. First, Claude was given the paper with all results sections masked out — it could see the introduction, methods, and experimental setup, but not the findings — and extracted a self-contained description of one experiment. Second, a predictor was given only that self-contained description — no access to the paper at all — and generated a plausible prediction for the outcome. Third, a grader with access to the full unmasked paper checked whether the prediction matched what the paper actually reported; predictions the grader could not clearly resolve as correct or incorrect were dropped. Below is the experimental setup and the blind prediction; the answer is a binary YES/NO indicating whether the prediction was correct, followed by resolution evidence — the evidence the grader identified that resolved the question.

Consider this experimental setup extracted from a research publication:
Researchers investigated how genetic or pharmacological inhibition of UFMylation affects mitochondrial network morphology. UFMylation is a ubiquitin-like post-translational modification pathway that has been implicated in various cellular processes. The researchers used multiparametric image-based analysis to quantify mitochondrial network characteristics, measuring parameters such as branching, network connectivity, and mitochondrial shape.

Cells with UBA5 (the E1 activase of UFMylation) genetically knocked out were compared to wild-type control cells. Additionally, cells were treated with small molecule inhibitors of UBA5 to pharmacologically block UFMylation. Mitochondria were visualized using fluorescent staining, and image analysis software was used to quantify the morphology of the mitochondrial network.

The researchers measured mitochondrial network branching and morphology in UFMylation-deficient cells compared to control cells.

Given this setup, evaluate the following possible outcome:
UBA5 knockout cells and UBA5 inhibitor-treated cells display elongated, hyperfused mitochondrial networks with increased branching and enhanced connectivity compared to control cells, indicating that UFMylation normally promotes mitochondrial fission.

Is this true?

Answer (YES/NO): YES